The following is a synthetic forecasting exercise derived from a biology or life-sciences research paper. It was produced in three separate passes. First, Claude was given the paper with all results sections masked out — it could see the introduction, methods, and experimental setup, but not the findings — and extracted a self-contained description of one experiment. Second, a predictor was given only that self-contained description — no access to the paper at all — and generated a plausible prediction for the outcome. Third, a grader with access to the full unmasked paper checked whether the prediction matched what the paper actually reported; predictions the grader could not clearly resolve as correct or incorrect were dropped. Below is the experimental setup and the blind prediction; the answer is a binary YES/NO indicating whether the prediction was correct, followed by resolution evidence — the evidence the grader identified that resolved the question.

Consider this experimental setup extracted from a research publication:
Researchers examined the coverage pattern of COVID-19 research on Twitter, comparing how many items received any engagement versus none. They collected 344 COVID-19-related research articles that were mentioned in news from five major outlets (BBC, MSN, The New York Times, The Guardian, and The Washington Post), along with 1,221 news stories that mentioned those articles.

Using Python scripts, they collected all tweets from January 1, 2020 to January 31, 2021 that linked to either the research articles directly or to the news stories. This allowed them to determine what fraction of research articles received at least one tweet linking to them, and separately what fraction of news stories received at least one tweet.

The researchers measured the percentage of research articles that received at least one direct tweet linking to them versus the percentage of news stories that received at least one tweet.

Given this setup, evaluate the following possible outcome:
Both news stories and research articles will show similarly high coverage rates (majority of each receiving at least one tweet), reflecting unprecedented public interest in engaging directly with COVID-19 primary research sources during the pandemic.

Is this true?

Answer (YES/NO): NO